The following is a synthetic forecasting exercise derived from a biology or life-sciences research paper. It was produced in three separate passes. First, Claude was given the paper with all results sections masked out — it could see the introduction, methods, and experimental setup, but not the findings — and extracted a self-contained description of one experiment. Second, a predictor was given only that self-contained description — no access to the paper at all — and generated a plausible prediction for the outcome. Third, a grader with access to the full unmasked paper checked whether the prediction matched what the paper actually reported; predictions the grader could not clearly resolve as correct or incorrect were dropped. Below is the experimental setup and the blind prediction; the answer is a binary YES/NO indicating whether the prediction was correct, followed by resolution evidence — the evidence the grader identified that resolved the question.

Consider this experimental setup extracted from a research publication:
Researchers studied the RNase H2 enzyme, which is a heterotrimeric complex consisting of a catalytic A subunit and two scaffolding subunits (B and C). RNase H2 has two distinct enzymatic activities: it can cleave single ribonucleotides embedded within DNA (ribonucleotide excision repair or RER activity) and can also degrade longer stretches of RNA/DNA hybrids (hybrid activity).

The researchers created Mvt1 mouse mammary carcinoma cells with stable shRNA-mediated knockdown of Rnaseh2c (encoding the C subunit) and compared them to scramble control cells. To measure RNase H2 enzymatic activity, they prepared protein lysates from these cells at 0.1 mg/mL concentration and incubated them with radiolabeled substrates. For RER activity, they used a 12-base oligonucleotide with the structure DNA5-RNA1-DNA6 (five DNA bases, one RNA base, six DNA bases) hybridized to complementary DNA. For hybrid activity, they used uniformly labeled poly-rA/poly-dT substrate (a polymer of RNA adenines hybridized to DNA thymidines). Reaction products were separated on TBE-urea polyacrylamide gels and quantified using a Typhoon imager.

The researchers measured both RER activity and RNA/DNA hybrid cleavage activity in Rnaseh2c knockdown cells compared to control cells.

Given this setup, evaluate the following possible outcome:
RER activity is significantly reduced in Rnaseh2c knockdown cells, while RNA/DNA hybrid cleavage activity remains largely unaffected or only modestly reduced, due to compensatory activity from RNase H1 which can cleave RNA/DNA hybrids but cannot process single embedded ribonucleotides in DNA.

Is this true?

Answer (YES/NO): YES